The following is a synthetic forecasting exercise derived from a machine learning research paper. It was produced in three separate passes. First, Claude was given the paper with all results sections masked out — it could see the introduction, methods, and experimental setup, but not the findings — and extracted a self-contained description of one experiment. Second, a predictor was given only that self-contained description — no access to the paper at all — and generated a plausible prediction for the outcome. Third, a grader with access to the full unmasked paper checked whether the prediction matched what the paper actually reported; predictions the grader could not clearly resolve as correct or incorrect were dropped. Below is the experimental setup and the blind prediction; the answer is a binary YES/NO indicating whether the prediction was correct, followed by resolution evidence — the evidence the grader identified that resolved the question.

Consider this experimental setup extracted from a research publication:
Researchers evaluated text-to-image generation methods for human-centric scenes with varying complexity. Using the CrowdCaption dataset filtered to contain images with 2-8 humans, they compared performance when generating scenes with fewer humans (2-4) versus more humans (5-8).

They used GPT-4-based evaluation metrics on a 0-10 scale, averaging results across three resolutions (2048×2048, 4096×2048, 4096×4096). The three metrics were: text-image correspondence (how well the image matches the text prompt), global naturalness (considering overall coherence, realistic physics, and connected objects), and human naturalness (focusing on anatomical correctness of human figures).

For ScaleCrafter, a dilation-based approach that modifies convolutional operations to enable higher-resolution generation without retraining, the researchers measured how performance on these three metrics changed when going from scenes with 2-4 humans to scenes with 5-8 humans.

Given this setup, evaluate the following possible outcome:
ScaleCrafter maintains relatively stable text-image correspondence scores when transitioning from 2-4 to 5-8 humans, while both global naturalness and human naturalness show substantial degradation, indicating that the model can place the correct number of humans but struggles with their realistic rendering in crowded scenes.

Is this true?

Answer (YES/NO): NO